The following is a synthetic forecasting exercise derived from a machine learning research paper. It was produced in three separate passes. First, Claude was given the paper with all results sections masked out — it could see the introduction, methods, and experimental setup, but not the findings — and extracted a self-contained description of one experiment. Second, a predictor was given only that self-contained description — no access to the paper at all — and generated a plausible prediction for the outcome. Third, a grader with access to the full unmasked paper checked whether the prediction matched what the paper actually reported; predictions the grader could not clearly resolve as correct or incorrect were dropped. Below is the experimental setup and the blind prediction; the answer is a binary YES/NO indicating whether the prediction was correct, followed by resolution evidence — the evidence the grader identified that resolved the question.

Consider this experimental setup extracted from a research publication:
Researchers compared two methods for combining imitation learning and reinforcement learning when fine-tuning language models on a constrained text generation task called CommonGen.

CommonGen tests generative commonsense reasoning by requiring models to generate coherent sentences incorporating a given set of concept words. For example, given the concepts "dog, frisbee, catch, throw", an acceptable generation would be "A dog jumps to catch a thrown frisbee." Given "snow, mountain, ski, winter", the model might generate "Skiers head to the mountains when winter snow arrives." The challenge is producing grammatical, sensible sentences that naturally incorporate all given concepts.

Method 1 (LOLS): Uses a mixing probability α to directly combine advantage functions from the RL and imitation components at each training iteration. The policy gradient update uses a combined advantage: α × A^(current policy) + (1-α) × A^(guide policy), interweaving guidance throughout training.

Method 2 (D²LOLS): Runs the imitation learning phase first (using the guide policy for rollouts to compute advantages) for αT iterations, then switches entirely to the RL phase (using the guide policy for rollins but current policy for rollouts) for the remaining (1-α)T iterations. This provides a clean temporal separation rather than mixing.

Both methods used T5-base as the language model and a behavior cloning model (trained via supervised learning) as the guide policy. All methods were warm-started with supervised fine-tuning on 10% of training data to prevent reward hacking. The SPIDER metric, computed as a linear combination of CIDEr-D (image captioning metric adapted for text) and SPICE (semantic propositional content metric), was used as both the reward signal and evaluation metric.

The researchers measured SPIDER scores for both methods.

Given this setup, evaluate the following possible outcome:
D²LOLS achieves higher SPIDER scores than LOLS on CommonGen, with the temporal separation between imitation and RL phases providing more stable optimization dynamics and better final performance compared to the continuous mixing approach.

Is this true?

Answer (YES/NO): YES